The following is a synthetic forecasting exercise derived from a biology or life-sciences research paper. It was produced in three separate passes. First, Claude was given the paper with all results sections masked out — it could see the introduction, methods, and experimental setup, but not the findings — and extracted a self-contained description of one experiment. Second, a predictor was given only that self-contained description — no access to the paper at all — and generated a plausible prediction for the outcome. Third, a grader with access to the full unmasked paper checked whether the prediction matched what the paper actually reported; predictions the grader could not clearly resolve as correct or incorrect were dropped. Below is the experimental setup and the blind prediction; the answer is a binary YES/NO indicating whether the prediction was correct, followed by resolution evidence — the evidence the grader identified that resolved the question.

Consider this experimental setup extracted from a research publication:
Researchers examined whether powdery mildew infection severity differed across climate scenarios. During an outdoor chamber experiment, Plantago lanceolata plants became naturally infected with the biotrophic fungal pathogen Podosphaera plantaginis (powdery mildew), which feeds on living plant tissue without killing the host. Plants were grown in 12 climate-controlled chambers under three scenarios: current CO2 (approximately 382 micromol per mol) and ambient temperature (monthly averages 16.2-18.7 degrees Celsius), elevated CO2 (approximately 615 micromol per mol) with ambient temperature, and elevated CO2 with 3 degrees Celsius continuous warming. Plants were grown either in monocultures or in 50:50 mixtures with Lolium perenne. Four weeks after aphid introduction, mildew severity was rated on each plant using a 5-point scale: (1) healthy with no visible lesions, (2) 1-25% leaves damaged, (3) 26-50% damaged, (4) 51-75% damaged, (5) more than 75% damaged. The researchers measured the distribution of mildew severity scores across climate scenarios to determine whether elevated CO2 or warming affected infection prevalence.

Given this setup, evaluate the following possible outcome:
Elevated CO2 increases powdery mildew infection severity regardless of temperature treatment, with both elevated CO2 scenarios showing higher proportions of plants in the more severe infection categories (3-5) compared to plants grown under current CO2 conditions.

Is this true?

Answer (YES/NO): NO